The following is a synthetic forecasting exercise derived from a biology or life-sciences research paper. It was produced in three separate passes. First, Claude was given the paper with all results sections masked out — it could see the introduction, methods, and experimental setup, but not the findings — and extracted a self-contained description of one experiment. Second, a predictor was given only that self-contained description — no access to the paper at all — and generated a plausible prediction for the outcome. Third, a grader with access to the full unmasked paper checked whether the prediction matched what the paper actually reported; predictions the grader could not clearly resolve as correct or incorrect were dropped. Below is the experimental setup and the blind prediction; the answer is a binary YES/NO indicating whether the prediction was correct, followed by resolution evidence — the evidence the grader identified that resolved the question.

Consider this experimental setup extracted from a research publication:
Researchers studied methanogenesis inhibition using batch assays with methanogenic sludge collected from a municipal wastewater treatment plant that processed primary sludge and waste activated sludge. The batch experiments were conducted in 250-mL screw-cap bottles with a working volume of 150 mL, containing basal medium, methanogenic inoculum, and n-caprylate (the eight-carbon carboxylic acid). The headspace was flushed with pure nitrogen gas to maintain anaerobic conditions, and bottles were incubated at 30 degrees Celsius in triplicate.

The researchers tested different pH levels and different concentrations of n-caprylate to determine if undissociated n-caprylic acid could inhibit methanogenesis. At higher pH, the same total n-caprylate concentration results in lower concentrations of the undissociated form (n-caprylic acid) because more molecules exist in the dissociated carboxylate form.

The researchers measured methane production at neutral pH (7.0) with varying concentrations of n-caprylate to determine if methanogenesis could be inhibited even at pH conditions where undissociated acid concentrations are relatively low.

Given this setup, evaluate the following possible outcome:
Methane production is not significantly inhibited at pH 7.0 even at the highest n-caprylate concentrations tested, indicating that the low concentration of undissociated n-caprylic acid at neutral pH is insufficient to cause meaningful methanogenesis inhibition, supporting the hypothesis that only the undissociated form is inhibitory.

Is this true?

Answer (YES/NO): NO